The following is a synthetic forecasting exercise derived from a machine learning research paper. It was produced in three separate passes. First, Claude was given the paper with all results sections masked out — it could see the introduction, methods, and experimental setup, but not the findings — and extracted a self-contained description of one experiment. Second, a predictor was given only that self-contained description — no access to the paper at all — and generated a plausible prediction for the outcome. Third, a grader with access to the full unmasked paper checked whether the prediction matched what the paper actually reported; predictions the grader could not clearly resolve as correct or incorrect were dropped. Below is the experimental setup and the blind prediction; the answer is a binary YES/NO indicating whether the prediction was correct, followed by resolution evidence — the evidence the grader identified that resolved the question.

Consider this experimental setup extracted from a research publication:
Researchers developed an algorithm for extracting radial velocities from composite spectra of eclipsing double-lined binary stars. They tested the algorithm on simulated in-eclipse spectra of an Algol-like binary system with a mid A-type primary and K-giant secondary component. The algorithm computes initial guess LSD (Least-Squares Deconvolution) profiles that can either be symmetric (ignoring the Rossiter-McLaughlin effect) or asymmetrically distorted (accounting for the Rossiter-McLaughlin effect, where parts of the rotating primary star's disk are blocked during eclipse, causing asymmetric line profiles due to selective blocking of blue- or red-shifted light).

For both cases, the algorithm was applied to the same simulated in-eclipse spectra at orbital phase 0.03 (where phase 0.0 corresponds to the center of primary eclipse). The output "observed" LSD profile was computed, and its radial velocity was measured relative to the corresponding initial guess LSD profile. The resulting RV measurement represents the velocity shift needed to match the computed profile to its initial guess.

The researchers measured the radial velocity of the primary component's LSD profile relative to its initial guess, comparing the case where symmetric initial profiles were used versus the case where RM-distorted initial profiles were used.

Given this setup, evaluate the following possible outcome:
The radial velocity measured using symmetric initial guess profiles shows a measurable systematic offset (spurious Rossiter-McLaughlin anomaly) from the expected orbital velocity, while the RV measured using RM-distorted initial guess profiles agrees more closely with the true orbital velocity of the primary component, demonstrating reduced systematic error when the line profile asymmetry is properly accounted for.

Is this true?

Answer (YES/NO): YES